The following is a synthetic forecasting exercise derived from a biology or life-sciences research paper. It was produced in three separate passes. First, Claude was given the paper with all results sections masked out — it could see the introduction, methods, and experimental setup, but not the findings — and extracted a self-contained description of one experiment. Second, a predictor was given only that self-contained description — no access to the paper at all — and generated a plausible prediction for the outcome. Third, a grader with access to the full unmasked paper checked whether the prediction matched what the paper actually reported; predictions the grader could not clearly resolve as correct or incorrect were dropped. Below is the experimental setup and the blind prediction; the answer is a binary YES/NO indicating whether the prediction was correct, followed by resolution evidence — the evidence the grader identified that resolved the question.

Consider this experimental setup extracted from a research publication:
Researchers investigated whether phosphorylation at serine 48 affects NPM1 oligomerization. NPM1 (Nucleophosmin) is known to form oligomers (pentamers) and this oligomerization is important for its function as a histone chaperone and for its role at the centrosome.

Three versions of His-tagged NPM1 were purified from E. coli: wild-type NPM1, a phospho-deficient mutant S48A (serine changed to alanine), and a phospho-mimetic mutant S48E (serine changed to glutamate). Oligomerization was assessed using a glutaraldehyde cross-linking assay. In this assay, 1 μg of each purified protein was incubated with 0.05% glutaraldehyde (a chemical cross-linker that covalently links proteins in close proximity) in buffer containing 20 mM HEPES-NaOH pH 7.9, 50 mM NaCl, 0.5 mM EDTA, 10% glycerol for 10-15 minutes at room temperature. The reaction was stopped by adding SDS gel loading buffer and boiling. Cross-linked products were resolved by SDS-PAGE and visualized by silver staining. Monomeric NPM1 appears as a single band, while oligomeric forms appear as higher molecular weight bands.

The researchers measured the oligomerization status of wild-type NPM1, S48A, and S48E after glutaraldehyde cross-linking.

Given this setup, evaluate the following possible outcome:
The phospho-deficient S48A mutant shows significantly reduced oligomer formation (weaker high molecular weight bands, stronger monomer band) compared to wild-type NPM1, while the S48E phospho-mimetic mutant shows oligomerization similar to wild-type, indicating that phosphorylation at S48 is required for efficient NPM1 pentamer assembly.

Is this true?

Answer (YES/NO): NO